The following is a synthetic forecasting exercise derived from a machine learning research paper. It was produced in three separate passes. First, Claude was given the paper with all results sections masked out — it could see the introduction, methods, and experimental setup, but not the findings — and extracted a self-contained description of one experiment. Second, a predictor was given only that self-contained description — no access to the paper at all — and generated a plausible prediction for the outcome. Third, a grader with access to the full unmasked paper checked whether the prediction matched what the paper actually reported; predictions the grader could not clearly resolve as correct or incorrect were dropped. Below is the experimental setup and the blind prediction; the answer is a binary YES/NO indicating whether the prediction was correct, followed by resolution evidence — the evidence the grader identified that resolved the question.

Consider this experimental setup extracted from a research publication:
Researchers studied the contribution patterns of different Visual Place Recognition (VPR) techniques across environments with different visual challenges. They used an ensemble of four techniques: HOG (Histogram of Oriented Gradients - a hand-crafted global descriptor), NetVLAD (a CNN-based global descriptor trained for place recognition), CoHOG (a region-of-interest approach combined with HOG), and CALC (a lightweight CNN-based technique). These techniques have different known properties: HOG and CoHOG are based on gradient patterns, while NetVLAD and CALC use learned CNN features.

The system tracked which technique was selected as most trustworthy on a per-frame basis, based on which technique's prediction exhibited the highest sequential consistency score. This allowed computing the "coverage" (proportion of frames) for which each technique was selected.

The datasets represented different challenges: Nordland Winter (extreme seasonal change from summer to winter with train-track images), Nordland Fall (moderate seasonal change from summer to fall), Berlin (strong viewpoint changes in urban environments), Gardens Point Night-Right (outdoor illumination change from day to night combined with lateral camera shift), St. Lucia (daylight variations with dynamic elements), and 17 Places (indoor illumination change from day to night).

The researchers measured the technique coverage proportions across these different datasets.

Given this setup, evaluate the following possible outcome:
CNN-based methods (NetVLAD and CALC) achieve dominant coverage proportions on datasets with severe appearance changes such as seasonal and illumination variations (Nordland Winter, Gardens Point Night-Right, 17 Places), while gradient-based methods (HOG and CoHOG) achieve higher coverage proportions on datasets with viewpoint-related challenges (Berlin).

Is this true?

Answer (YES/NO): NO